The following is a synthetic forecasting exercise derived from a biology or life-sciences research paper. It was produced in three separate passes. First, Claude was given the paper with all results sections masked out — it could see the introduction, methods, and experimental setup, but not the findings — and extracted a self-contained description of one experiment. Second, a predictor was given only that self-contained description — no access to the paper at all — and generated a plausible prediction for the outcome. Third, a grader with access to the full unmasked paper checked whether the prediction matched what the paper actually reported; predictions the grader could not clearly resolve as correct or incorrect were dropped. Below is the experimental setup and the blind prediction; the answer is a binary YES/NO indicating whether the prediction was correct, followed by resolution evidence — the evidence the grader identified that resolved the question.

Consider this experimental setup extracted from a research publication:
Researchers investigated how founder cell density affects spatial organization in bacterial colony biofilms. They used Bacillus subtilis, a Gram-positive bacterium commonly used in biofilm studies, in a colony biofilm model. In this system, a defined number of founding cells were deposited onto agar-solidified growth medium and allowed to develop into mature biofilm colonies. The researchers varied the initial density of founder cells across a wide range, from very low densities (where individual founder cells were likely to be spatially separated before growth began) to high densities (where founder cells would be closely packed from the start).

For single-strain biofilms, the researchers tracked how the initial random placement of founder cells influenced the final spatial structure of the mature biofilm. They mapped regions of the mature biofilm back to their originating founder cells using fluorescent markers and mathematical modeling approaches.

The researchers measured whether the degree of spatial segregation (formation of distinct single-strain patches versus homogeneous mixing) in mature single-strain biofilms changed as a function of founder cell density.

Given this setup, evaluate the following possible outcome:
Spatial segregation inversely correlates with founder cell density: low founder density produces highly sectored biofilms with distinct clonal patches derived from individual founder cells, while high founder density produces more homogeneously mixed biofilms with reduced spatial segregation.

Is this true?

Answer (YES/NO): YES